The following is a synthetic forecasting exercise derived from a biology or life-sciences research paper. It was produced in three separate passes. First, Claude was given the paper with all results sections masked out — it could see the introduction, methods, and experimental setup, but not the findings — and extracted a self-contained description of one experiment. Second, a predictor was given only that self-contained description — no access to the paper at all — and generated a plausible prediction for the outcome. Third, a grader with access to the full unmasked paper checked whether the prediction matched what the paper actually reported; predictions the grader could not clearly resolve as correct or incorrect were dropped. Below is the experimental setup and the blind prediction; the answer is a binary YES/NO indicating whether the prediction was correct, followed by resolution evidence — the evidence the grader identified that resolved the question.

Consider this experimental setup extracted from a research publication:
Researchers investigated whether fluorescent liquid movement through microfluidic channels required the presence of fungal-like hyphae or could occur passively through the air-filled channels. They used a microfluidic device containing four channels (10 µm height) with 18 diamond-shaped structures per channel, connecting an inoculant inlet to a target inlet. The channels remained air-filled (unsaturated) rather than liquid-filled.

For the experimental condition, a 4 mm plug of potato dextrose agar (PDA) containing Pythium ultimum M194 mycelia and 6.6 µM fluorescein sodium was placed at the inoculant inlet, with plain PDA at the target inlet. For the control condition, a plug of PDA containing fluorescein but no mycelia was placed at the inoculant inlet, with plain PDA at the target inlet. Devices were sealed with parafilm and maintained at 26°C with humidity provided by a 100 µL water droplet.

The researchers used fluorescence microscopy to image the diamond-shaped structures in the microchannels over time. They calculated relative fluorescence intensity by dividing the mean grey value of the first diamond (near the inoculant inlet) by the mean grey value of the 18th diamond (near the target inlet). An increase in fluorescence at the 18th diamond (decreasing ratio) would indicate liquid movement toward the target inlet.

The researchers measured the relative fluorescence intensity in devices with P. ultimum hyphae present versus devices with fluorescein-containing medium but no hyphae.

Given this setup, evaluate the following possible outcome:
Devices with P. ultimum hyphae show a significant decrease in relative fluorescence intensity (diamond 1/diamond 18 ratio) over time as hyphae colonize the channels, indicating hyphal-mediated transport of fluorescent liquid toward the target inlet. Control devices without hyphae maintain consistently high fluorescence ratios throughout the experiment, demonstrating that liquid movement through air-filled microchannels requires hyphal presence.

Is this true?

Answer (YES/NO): NO